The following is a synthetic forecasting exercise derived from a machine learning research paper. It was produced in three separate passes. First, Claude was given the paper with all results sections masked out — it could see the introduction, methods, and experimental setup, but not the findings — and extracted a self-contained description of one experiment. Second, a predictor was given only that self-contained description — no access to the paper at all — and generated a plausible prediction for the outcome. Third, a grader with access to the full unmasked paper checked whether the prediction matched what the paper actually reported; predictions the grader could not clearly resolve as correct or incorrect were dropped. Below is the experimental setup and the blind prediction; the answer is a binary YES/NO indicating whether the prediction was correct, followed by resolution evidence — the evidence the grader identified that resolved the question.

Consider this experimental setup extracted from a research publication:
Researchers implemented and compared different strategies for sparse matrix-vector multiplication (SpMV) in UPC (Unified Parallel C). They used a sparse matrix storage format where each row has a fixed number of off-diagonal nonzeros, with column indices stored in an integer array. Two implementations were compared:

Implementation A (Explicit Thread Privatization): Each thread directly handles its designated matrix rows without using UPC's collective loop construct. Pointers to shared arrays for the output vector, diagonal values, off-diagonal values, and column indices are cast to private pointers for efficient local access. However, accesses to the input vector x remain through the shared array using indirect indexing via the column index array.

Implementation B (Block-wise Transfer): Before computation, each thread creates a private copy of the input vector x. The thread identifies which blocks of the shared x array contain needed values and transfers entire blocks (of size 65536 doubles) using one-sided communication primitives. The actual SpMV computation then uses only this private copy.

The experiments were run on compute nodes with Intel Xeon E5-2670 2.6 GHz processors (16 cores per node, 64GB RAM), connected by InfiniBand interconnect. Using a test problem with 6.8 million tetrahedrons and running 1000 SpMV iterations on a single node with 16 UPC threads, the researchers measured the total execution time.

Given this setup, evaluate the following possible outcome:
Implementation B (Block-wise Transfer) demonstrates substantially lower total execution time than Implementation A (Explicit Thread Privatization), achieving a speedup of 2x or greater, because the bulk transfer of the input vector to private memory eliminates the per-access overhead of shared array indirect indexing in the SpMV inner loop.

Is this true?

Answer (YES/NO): NO